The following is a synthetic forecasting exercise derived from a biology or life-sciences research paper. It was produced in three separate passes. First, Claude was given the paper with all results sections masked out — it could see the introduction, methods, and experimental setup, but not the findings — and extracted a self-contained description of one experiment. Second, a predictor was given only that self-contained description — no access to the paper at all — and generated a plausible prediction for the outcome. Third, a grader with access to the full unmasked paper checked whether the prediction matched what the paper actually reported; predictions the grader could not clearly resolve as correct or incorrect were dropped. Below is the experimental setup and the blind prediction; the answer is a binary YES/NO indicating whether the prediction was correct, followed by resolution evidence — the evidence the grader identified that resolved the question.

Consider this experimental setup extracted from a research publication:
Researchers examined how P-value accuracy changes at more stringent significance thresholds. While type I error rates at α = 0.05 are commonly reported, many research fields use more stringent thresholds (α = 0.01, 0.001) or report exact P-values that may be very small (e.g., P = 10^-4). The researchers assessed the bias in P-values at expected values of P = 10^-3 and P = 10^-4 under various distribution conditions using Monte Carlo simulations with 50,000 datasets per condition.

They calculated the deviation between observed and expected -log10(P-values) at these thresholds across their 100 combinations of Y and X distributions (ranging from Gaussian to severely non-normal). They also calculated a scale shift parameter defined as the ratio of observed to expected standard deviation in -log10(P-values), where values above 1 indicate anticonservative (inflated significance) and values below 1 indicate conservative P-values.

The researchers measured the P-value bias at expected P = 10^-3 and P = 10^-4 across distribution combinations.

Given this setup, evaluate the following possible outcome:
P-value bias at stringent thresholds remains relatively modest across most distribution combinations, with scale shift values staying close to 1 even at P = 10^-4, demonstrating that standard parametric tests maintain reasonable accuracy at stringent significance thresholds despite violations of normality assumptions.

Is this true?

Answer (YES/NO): YES